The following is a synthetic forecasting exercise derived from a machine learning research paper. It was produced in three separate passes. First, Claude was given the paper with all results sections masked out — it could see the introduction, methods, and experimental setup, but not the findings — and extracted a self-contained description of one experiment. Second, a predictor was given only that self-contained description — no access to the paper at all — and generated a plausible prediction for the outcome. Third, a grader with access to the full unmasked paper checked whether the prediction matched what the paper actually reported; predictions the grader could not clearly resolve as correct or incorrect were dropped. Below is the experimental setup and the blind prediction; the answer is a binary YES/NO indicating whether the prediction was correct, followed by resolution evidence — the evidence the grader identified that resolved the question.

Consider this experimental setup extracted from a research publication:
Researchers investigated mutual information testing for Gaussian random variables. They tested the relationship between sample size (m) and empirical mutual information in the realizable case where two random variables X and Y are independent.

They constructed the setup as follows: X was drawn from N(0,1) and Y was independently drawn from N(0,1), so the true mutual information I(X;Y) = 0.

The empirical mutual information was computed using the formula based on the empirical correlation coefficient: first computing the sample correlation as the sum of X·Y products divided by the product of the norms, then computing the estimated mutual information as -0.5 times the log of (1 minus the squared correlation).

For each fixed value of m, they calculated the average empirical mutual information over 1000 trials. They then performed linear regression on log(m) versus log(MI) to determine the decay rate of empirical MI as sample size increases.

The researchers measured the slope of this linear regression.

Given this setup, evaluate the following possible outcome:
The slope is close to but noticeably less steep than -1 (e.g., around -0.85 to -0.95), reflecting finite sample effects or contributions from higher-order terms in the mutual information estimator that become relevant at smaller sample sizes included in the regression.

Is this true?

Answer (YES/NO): NO